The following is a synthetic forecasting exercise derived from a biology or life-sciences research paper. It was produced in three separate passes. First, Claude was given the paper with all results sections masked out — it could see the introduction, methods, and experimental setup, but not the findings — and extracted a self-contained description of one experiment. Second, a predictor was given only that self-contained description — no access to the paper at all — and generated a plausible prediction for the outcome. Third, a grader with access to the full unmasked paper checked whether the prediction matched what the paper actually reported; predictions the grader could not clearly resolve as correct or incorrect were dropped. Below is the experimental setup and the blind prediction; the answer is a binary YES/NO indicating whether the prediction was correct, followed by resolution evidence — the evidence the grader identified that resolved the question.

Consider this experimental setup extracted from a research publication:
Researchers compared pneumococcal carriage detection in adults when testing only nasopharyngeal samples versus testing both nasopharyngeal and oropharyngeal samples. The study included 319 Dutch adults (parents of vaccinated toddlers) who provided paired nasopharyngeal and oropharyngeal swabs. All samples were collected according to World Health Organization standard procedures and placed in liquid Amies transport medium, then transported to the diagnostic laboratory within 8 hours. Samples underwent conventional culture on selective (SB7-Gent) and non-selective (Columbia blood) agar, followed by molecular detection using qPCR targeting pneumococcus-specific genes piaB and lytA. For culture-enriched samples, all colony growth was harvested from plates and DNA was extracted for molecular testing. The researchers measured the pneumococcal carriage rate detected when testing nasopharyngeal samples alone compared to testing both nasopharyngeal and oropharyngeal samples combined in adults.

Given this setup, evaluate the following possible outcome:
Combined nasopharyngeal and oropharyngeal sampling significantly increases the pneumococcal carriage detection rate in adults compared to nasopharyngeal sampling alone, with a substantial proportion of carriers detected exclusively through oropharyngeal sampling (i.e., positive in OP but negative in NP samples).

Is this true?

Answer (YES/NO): YES